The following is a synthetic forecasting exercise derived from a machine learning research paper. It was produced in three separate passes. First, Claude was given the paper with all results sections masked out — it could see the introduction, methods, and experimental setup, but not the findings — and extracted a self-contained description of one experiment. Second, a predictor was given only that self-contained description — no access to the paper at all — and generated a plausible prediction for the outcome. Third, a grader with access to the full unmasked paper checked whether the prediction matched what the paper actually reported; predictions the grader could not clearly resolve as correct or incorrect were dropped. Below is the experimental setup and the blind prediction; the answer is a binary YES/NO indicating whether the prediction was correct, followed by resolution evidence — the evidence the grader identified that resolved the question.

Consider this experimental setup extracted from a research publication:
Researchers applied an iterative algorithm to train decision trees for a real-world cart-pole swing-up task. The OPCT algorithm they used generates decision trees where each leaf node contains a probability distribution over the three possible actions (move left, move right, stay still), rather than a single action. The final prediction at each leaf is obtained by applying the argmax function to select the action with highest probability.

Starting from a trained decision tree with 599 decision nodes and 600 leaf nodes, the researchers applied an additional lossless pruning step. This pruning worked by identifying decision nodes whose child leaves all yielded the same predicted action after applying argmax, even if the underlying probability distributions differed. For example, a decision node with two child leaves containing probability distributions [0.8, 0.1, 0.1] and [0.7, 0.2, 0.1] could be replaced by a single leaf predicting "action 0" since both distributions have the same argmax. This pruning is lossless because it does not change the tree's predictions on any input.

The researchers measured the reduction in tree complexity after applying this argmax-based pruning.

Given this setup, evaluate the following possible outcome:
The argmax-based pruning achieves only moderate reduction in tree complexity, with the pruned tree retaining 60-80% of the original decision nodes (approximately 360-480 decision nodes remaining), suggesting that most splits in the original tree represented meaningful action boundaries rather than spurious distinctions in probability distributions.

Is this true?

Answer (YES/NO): NO